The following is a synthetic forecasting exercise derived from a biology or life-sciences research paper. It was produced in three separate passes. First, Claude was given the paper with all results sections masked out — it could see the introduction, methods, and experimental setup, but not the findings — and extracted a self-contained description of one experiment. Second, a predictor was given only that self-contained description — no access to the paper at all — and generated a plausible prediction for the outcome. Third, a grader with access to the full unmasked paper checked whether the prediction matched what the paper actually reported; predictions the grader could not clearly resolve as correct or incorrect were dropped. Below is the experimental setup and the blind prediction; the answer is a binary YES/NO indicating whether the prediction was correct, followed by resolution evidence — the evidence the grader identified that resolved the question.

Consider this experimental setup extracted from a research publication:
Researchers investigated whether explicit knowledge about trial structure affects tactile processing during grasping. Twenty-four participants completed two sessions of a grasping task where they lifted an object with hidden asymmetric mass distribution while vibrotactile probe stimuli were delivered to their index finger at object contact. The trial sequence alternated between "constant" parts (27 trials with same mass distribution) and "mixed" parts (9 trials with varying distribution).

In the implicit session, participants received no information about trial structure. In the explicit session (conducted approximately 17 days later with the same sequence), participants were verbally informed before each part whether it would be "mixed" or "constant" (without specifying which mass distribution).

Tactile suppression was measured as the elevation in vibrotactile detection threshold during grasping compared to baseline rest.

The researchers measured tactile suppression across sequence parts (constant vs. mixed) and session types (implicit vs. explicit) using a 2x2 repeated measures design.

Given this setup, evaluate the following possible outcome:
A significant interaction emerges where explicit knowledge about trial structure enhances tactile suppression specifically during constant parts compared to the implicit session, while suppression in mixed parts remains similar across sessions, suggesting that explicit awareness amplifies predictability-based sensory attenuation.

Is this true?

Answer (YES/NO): NO